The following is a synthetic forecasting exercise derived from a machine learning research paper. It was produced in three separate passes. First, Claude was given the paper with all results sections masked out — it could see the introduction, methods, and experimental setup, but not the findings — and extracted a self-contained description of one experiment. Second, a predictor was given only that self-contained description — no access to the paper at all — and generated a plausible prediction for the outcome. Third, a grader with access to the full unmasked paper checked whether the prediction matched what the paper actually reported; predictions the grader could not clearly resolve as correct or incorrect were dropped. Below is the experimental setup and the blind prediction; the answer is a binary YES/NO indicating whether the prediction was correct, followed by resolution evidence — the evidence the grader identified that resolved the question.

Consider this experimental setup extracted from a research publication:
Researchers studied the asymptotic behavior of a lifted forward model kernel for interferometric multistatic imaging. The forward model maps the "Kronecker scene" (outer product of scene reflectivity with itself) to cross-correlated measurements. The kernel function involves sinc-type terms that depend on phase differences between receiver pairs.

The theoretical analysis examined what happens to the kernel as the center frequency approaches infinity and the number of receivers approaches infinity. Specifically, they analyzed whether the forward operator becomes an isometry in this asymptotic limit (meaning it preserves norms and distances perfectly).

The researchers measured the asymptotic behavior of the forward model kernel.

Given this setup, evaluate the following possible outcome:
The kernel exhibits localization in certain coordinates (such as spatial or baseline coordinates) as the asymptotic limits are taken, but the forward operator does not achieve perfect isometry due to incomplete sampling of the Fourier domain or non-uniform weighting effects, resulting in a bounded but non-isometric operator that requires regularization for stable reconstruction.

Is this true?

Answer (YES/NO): NO